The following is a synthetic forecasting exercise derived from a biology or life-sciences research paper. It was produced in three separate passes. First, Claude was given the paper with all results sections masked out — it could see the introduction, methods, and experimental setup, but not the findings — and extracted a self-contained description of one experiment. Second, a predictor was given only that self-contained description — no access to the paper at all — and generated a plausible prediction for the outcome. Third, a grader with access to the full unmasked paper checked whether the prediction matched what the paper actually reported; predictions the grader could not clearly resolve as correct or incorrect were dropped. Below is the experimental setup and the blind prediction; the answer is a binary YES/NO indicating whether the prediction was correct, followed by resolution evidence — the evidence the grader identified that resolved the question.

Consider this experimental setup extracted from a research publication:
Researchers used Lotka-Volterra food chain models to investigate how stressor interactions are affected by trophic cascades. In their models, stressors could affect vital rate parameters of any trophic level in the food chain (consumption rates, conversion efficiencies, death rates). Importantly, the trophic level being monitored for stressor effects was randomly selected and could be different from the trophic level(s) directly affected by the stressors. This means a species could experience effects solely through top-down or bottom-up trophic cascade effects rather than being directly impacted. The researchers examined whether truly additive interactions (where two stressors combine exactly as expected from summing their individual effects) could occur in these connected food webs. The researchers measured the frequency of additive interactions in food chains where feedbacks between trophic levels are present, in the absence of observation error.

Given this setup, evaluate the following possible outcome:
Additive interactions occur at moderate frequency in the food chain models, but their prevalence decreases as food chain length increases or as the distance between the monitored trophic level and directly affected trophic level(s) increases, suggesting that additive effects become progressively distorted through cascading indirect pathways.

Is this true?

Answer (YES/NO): NO